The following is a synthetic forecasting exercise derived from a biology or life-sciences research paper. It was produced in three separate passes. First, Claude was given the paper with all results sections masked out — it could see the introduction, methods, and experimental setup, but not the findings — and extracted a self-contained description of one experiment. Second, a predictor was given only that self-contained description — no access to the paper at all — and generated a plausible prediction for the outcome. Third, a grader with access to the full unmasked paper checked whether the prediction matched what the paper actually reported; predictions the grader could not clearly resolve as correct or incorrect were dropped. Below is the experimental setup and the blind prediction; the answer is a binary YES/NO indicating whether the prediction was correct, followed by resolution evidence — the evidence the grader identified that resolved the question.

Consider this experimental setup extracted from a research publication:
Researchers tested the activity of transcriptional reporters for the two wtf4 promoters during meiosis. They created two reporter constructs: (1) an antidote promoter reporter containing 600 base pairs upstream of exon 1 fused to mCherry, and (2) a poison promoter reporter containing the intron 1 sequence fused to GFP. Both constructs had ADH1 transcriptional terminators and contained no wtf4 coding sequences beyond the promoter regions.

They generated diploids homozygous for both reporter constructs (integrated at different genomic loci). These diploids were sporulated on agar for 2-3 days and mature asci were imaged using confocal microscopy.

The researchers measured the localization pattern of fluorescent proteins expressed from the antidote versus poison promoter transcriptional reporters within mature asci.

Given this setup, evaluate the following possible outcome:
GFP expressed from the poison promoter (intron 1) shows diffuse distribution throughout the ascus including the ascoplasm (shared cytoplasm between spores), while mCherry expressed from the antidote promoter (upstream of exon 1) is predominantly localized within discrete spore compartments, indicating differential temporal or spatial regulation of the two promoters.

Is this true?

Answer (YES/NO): YES